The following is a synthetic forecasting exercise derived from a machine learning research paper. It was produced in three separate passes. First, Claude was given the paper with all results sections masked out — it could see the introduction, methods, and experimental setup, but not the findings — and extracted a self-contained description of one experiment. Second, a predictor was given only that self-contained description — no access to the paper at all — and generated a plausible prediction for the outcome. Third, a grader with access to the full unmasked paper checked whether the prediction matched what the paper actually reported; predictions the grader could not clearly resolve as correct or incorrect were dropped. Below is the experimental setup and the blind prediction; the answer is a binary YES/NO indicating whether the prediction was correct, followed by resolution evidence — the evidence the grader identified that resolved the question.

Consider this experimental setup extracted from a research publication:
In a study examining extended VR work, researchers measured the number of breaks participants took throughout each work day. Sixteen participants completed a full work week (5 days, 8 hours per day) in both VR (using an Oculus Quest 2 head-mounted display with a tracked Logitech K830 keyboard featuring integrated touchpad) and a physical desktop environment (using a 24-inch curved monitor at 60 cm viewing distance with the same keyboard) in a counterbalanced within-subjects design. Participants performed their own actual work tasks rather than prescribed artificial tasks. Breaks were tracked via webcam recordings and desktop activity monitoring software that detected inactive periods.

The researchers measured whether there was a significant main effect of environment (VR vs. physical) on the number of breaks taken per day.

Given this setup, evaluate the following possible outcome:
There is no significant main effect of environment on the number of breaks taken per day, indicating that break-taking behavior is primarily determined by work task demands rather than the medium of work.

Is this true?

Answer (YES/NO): YES